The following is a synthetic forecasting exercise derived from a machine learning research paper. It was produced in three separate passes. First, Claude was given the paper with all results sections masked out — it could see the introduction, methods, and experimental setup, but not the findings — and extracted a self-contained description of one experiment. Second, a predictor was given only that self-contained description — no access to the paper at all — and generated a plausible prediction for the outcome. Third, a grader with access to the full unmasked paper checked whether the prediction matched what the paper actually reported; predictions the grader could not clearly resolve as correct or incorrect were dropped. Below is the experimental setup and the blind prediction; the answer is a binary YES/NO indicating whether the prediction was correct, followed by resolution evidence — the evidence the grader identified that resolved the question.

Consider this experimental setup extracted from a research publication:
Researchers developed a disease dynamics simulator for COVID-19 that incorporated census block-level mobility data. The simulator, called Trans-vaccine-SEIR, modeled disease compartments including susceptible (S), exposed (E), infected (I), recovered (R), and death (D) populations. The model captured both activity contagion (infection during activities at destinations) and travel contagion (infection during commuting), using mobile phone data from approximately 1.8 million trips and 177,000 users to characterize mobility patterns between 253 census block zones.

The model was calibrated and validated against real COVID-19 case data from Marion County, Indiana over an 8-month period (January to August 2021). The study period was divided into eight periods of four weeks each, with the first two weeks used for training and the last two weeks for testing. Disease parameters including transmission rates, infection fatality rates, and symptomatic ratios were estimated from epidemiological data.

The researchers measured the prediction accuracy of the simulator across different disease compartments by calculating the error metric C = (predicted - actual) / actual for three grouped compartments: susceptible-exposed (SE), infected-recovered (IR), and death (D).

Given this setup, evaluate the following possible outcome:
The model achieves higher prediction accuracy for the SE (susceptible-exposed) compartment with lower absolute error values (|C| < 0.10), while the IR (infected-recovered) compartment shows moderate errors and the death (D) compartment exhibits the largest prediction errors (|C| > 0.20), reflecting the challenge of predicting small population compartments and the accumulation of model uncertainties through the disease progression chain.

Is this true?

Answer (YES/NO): NO